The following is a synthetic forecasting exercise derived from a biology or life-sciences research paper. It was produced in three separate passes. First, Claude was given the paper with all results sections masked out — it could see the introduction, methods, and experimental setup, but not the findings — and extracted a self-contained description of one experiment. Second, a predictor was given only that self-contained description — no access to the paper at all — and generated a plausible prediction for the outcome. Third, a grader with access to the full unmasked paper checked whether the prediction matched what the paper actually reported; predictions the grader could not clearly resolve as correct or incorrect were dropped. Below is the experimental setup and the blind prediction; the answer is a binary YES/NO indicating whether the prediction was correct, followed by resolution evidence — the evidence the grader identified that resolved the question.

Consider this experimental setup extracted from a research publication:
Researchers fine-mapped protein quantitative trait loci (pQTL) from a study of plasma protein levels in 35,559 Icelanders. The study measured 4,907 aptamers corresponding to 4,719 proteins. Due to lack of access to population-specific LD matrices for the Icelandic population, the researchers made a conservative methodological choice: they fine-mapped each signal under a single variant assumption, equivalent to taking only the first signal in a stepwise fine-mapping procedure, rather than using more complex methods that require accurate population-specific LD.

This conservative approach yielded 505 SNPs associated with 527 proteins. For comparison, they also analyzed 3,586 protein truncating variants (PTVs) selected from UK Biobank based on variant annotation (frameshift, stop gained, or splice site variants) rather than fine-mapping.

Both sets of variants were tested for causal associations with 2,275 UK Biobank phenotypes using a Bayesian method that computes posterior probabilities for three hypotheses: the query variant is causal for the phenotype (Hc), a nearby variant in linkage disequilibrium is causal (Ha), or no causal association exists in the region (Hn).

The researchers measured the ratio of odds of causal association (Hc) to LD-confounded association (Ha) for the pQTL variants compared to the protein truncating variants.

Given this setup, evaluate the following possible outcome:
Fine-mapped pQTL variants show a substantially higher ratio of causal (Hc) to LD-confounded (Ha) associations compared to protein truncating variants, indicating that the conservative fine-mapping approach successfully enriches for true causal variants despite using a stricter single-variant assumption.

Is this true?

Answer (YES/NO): NO